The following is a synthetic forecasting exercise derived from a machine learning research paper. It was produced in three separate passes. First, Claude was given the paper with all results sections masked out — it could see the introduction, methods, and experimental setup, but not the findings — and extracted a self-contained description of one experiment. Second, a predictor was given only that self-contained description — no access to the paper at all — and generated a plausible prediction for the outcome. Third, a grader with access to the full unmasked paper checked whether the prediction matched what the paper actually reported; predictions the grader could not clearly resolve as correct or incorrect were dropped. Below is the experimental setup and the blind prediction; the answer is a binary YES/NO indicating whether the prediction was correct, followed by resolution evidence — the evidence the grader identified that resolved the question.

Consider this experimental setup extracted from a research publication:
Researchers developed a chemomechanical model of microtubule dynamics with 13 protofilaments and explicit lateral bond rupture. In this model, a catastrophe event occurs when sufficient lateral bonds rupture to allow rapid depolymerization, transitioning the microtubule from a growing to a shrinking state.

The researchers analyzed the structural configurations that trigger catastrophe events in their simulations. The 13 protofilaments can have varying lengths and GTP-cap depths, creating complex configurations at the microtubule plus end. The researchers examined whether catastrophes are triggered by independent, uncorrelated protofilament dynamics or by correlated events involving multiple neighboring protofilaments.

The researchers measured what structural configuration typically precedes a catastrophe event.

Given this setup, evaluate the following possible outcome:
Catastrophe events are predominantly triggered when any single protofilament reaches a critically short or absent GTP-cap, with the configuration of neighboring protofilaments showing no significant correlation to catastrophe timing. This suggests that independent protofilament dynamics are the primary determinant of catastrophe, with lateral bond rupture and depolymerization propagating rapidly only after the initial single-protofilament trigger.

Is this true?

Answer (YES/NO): NO